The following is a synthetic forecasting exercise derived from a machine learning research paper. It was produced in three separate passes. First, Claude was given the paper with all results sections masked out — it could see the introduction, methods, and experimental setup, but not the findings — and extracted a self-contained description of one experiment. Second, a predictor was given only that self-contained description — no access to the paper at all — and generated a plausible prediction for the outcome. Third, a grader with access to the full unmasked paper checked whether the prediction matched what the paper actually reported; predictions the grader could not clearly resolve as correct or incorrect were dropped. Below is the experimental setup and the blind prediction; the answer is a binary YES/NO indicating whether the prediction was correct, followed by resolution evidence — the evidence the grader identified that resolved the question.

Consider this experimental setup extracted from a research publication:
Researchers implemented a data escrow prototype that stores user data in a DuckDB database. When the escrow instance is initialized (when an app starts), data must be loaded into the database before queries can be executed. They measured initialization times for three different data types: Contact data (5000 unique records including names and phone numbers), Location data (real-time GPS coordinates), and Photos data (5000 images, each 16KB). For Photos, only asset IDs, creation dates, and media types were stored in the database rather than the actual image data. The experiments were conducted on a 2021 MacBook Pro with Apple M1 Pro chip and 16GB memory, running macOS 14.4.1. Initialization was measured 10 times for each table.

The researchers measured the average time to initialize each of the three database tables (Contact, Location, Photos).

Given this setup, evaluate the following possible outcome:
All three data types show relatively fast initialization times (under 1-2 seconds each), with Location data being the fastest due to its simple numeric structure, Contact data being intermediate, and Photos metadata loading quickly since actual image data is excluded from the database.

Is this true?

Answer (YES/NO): NO